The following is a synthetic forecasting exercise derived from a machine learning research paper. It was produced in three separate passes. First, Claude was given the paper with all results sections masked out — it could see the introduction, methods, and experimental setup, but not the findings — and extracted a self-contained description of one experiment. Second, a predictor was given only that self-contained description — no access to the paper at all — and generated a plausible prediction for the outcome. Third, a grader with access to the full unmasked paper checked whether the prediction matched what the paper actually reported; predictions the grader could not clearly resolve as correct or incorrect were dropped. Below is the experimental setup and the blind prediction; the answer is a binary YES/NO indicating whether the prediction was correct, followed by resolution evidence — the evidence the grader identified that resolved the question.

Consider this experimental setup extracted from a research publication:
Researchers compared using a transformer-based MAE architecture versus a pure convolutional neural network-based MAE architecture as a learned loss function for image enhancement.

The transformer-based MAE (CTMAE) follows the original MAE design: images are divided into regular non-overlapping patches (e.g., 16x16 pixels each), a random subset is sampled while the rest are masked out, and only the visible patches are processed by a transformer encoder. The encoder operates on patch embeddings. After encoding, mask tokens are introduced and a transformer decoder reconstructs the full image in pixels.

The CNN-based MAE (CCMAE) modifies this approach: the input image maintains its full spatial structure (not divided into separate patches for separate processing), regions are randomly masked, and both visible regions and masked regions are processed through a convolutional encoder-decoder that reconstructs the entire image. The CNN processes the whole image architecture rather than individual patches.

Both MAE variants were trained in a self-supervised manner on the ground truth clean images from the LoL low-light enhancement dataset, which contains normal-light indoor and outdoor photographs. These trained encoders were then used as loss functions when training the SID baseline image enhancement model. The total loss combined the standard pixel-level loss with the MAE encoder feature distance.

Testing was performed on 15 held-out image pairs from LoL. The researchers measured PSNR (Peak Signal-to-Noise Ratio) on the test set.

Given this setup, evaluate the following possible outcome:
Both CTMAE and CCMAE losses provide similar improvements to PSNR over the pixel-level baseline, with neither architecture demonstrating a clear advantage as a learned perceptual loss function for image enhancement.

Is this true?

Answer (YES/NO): YES